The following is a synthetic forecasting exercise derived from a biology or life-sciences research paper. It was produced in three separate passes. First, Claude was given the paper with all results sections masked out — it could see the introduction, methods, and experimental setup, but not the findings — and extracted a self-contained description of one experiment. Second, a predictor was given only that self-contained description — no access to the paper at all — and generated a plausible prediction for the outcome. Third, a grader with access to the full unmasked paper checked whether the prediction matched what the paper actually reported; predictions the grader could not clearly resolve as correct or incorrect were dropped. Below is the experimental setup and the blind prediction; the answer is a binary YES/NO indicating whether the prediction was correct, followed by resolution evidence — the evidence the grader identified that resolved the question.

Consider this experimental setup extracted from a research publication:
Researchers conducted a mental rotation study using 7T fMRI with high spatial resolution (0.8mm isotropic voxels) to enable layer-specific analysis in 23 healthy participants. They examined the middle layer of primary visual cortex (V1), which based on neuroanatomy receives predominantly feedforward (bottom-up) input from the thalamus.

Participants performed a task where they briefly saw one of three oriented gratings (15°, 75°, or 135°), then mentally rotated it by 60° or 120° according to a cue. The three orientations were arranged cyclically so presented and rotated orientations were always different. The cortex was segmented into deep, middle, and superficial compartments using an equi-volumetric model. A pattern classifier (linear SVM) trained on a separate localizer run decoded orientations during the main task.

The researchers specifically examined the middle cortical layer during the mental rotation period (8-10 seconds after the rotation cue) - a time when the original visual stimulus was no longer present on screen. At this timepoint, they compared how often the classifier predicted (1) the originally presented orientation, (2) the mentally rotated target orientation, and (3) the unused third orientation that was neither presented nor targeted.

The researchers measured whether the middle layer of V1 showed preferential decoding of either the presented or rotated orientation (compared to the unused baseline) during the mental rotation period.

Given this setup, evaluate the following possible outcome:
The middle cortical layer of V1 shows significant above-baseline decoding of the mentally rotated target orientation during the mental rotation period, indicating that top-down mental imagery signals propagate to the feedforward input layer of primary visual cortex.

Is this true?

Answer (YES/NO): NO